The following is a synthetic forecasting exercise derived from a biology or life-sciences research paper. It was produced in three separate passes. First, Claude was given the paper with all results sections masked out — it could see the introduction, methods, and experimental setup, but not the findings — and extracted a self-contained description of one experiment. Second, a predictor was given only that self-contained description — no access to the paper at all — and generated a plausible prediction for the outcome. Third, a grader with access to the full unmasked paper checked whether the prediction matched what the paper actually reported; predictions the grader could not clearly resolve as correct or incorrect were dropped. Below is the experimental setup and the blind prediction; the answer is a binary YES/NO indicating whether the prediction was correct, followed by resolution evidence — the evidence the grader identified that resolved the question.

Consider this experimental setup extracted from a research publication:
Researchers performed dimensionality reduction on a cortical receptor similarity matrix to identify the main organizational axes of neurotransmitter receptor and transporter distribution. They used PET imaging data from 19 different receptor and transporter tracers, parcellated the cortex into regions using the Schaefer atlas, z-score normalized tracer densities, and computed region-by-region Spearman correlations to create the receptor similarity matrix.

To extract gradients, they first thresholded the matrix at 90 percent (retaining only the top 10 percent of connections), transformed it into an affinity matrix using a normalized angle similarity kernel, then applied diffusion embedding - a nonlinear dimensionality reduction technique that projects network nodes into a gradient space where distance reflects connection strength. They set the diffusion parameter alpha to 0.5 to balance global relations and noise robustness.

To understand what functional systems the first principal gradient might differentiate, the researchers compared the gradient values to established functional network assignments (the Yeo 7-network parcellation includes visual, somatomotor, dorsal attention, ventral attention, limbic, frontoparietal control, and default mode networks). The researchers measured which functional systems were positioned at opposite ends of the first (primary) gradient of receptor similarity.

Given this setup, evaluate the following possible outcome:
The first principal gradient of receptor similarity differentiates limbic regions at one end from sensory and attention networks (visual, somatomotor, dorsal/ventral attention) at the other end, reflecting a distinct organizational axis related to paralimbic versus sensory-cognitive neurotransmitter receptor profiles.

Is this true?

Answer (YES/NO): NO